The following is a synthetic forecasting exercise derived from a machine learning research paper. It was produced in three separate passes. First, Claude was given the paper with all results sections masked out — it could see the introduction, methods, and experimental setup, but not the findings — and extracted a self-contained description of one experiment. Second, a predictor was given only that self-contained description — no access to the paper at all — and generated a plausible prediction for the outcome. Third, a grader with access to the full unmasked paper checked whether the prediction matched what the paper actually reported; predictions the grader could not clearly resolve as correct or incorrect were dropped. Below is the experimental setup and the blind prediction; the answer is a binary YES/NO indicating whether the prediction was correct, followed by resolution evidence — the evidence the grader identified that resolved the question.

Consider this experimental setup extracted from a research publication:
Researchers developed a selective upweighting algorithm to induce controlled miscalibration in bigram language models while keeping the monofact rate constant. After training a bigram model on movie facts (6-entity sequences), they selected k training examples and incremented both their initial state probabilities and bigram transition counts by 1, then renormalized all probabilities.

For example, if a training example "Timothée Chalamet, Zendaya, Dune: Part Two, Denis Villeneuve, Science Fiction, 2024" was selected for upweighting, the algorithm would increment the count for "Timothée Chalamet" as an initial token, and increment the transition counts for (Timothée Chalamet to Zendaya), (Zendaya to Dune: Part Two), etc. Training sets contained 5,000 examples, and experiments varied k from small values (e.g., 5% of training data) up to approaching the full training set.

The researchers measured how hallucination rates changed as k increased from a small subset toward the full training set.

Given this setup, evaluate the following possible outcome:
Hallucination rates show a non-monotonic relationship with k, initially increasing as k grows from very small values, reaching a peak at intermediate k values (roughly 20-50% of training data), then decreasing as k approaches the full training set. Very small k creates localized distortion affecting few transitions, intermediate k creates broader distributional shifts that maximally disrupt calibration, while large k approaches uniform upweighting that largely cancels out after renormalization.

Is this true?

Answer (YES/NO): NO